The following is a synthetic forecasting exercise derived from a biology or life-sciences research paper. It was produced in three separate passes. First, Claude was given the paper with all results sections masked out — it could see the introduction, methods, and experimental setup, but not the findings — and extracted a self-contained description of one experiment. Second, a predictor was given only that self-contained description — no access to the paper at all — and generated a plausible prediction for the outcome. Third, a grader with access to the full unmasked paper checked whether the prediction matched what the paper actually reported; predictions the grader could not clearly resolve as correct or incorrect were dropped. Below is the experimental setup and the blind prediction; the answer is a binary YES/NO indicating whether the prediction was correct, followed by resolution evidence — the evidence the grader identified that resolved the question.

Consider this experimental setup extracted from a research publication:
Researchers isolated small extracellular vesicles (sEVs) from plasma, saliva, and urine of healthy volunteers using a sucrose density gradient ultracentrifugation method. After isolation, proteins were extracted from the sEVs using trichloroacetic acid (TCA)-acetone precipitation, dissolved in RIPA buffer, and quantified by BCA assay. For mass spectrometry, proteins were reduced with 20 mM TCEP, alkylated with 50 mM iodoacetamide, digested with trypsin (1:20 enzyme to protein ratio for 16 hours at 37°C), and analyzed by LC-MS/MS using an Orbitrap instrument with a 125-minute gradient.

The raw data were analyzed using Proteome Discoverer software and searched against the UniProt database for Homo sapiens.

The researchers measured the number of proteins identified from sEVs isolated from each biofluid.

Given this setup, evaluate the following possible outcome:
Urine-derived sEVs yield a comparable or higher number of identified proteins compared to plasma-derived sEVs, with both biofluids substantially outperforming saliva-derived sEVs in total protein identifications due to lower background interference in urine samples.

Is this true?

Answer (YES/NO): YES